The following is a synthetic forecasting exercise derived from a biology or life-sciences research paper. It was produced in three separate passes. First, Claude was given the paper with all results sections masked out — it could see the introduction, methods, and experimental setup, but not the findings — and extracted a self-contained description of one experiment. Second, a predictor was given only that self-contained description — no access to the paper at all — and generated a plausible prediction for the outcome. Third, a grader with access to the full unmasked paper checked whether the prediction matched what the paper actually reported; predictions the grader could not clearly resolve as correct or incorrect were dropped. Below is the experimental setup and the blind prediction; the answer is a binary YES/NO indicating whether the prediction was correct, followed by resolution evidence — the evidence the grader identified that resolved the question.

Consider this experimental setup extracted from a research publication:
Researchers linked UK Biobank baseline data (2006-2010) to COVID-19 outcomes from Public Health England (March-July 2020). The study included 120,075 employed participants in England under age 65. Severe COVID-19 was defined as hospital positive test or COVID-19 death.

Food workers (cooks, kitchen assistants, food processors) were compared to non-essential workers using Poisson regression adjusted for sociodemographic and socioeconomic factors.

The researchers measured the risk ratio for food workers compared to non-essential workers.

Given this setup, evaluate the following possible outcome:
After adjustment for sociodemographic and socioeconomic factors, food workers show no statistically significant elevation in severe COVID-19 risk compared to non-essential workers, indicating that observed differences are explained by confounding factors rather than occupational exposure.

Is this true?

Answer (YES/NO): NO